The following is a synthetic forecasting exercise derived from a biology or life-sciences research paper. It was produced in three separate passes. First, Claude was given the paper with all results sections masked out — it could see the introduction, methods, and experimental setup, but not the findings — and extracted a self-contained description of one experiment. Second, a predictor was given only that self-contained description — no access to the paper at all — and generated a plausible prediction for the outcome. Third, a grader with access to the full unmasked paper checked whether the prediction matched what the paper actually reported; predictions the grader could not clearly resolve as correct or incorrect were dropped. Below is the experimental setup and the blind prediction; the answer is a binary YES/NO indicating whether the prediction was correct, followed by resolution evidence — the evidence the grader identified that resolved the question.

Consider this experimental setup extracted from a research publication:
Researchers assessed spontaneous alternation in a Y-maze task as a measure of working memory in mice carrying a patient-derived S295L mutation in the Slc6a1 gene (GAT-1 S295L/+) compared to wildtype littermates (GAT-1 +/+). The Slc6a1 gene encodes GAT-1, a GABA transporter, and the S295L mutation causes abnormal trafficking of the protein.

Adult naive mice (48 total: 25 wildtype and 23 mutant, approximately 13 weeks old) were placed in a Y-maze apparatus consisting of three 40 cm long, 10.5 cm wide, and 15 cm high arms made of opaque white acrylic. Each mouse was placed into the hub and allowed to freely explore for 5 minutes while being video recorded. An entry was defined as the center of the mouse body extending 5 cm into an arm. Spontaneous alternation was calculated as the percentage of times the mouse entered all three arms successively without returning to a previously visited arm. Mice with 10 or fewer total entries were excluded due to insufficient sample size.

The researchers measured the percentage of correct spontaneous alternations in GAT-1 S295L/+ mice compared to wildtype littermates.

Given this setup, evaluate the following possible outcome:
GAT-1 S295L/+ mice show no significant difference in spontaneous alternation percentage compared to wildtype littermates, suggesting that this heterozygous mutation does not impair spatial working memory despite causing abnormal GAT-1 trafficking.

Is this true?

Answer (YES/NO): YES